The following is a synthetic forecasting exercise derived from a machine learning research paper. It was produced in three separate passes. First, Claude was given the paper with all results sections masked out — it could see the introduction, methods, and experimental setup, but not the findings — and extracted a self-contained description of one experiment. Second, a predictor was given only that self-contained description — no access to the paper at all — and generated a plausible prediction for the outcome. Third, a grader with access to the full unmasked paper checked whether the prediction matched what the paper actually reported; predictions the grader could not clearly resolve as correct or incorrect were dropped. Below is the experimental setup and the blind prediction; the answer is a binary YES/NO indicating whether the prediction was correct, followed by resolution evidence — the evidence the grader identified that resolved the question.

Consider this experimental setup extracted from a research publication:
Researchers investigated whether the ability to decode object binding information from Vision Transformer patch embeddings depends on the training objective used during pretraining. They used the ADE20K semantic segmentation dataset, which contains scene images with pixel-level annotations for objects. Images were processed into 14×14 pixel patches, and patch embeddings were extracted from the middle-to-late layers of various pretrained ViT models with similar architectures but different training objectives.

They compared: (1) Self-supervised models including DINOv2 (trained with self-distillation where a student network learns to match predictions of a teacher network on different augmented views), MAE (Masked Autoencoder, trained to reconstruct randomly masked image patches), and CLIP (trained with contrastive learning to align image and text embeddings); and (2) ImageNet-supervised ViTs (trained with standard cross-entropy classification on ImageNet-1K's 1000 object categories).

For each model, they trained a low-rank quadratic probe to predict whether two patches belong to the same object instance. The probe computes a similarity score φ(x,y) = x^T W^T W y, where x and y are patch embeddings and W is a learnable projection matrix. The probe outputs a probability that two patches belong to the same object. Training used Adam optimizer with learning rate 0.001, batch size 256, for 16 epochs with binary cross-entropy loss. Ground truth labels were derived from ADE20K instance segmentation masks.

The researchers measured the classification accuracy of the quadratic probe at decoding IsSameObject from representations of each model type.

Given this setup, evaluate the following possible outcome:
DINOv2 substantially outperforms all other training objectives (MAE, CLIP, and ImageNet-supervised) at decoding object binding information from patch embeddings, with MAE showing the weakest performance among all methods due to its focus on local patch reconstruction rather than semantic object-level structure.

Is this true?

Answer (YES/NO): NO